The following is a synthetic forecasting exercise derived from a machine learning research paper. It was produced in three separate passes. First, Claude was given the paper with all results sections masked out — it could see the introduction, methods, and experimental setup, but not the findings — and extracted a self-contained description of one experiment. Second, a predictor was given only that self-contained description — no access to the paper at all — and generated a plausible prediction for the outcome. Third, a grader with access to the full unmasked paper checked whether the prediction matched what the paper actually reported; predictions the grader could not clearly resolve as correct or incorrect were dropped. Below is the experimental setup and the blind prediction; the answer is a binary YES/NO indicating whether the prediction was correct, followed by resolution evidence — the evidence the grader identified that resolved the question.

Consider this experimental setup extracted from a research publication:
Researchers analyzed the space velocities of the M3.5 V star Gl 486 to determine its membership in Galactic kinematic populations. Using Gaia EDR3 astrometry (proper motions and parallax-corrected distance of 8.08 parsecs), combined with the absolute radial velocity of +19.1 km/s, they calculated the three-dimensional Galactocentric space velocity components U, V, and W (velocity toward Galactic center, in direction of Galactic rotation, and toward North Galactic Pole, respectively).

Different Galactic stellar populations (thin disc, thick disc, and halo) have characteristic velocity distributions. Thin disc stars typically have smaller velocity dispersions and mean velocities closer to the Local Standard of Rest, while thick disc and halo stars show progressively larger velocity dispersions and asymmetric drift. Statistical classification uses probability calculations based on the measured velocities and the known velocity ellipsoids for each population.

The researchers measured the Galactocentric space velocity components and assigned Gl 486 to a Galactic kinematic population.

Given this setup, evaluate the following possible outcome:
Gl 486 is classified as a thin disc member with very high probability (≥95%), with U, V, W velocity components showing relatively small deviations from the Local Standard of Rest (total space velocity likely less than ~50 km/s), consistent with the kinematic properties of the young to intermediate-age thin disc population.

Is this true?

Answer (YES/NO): NO